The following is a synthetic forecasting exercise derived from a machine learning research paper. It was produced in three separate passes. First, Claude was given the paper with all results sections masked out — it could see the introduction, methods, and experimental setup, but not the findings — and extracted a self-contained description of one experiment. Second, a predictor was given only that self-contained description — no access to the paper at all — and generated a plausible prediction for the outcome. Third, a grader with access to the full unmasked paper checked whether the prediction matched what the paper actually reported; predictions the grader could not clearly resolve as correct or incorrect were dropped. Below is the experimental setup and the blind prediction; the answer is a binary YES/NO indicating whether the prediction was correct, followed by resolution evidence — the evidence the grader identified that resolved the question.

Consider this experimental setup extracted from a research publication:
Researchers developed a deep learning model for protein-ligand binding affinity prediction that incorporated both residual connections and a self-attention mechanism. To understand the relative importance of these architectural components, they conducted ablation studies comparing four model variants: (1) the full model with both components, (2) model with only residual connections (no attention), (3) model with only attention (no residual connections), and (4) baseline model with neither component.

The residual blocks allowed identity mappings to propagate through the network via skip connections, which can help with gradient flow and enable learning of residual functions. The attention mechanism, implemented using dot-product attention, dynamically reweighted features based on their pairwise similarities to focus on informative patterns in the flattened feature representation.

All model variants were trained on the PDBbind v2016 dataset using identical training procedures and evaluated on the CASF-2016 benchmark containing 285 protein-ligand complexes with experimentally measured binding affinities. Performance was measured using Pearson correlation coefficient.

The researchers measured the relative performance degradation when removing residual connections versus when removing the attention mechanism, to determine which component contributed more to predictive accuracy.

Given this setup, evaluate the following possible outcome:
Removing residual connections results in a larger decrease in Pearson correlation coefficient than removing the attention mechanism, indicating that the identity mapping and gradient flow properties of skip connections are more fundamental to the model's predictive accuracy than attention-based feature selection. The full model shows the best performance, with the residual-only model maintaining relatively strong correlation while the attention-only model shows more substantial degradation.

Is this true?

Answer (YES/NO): YES